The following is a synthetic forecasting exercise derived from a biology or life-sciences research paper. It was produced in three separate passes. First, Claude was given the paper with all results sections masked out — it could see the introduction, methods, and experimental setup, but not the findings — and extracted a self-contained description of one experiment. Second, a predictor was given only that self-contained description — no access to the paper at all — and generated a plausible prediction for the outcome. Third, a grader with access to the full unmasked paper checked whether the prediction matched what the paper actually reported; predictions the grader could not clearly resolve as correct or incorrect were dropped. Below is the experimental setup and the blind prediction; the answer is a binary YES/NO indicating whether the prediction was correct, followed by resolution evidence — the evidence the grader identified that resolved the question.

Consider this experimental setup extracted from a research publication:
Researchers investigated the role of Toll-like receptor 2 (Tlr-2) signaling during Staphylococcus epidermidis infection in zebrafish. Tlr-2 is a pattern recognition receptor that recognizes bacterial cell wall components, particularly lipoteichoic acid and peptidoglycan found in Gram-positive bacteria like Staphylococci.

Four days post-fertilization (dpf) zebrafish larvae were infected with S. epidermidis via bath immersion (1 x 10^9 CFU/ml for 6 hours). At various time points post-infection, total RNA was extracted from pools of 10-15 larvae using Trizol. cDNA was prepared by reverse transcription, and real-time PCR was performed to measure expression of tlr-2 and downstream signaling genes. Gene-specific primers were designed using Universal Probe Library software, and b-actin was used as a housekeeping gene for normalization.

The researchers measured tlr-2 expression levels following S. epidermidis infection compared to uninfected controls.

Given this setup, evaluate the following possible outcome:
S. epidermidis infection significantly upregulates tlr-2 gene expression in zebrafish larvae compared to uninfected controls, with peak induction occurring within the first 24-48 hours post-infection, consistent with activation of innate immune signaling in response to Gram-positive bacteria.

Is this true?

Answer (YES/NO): YES